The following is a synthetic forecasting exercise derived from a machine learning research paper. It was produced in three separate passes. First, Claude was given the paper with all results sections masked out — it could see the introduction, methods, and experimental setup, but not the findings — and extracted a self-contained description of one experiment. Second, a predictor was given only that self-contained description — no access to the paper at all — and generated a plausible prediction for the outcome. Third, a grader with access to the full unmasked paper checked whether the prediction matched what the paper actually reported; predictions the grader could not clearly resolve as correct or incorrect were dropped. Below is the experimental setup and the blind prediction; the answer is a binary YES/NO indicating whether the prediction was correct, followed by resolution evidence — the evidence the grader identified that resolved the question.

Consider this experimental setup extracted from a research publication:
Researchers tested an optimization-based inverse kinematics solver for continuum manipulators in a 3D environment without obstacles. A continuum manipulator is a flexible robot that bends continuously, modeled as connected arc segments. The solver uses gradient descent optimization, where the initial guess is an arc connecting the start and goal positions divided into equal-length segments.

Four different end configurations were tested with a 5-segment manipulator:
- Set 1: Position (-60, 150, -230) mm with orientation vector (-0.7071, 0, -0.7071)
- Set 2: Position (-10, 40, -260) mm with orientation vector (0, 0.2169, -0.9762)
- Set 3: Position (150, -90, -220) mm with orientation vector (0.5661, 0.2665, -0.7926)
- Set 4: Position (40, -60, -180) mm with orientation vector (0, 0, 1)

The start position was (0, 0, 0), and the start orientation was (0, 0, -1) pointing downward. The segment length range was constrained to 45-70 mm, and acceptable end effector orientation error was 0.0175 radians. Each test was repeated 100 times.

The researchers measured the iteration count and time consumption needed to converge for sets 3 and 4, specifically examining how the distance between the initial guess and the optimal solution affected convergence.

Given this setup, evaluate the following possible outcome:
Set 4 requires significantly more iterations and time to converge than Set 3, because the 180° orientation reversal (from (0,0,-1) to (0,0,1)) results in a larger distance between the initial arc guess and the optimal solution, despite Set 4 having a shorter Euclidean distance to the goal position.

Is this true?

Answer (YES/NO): YES